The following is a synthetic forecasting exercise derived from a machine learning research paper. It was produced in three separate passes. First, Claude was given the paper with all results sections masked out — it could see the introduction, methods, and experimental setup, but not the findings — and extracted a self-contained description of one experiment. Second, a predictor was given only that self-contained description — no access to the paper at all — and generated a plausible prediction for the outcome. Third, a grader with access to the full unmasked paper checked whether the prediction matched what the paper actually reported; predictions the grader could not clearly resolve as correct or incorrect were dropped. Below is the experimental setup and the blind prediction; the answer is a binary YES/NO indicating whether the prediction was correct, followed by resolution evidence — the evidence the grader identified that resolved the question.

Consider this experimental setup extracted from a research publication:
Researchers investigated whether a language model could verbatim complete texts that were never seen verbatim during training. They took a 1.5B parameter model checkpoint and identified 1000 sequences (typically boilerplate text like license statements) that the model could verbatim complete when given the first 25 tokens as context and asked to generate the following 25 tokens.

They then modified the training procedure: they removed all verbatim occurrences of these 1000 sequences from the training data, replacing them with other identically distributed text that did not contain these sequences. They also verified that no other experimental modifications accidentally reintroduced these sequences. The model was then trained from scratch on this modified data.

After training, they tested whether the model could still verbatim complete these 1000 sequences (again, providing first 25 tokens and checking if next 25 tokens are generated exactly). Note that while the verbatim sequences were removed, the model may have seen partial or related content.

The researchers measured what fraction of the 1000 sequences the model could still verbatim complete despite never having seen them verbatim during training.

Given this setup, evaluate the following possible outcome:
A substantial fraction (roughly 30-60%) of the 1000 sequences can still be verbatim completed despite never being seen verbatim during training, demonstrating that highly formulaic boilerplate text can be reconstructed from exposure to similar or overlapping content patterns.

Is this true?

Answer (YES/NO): NO